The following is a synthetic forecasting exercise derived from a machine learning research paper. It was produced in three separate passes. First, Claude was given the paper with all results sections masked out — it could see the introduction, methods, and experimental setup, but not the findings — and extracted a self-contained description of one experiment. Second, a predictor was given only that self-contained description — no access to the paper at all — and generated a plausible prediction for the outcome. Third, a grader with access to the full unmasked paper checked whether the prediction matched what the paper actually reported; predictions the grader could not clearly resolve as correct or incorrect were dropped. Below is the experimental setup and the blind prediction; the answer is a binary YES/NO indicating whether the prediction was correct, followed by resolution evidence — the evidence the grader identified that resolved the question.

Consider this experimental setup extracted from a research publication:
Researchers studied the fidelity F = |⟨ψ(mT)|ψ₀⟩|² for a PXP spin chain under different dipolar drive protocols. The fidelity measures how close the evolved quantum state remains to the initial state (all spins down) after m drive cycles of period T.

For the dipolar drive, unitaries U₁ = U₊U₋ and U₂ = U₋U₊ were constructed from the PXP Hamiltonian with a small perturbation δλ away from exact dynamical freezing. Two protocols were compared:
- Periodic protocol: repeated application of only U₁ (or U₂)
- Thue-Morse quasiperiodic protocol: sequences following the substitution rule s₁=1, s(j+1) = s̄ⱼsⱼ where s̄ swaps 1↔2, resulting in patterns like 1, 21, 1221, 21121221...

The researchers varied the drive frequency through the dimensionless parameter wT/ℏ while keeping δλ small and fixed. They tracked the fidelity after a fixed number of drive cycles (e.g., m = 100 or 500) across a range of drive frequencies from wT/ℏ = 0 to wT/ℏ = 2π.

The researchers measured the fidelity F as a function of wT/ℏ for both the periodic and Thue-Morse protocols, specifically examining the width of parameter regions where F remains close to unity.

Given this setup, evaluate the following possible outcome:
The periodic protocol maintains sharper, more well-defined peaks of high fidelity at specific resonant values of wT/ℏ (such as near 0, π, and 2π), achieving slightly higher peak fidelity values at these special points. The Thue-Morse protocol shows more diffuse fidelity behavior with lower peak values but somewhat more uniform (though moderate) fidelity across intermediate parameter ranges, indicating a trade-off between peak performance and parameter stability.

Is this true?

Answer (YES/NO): NO